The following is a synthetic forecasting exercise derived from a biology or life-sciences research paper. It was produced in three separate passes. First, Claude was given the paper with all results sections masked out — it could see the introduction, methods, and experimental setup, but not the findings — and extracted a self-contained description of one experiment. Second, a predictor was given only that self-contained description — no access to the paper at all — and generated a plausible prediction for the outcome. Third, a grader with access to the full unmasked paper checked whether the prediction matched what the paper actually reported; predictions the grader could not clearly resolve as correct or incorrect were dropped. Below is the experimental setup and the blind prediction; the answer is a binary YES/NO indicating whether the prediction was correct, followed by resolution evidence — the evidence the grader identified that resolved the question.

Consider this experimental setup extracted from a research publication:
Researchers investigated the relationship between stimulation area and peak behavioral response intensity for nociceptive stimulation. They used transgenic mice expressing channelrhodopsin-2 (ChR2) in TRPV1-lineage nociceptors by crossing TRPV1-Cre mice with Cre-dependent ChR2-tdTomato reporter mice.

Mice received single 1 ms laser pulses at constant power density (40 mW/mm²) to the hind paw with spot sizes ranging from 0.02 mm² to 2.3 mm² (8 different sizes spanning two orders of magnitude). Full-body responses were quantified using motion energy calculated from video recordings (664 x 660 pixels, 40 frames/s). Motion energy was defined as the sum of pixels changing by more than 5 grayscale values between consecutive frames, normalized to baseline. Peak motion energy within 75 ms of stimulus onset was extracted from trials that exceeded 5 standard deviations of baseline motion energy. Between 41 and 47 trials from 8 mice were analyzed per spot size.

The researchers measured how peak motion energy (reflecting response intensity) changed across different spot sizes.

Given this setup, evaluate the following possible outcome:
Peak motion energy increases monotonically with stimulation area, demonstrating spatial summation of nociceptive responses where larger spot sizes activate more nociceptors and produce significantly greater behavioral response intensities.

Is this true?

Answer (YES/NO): YES